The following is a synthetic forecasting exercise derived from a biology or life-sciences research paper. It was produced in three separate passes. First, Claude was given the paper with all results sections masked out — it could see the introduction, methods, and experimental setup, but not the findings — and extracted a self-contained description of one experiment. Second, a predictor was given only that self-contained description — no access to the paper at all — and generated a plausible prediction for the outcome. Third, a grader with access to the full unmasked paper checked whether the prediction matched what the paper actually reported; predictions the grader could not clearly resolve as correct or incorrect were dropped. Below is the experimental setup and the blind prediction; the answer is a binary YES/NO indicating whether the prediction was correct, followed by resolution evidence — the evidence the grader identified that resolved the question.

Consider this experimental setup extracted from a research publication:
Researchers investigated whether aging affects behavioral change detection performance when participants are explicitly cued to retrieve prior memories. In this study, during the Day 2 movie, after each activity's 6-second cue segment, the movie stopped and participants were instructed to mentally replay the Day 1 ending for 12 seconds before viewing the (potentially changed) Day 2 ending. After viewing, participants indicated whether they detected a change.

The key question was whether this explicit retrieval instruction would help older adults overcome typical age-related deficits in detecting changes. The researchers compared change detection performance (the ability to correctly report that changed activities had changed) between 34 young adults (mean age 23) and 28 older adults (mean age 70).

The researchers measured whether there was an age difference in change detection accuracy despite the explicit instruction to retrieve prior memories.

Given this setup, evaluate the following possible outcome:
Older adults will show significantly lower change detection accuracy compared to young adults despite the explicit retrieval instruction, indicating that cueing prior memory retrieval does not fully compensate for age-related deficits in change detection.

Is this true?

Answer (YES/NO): YES